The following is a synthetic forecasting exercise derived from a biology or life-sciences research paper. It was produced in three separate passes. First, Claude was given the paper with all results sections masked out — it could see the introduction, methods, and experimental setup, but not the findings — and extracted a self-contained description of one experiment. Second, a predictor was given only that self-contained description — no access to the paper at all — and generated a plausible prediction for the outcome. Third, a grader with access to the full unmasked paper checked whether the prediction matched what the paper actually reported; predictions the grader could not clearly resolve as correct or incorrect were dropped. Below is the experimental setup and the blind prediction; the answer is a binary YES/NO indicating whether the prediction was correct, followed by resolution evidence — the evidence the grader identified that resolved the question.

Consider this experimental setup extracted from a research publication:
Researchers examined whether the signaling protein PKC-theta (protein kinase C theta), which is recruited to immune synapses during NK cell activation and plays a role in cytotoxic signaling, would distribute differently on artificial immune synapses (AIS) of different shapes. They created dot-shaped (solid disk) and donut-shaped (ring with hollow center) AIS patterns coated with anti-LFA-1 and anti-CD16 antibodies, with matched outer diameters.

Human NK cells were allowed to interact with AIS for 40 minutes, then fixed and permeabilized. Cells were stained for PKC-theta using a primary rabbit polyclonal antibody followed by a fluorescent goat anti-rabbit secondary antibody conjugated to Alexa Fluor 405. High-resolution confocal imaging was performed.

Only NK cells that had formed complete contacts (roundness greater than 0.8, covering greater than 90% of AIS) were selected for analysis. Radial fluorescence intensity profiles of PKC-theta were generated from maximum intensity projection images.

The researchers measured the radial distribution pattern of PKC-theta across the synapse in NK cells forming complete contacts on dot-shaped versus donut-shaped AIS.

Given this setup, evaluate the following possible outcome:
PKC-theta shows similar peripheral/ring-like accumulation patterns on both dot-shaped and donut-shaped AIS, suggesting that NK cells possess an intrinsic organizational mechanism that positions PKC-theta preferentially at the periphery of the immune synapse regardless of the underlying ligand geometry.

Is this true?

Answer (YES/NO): YES